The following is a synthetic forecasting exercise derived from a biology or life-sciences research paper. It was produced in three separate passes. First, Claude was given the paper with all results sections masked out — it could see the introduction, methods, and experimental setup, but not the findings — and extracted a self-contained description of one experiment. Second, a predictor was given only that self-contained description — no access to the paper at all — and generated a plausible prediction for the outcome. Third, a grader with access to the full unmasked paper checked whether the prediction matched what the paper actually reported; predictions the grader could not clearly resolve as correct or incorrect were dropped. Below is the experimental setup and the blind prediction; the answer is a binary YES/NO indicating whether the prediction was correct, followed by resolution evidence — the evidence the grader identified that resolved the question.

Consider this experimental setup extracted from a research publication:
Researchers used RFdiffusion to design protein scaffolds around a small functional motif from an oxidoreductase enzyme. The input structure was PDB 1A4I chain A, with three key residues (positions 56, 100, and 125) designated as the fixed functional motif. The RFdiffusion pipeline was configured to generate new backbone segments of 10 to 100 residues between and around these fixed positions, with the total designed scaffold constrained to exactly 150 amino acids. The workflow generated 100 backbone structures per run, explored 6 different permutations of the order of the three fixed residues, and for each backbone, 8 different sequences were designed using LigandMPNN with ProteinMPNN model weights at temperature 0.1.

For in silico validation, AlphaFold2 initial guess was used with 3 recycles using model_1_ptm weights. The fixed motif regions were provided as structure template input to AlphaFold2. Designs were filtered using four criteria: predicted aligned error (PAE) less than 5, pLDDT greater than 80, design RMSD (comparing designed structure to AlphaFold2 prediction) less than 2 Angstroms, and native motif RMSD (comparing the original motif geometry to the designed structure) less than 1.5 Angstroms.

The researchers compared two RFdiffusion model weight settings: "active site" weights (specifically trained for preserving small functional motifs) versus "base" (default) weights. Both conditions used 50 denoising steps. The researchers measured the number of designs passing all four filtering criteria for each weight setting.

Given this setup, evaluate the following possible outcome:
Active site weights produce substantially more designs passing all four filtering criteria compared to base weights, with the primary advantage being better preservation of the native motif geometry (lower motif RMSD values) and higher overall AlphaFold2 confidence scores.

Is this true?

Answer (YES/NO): NO